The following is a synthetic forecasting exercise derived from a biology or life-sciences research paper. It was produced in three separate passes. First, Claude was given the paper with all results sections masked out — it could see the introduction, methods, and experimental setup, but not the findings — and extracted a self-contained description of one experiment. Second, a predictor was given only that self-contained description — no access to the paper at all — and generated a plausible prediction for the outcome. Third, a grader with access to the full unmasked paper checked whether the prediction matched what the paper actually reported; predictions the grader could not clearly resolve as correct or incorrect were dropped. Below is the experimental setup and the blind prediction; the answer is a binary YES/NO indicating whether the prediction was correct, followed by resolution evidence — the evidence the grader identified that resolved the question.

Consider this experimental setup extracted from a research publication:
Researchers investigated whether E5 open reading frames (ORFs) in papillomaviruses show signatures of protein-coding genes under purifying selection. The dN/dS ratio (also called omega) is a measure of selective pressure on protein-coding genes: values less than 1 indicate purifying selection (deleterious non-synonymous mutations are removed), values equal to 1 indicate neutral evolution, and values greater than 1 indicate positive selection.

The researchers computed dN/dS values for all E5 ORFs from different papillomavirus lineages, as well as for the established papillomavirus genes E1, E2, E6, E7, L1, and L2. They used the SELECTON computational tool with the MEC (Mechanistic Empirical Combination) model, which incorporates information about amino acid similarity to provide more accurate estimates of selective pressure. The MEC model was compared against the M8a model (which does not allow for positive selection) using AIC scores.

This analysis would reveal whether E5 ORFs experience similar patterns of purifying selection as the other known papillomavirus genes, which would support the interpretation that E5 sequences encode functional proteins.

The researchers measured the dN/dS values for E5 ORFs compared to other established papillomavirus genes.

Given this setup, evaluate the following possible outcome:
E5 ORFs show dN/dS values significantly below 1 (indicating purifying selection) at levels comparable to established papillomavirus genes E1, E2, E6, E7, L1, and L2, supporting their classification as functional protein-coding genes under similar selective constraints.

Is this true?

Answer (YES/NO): NO